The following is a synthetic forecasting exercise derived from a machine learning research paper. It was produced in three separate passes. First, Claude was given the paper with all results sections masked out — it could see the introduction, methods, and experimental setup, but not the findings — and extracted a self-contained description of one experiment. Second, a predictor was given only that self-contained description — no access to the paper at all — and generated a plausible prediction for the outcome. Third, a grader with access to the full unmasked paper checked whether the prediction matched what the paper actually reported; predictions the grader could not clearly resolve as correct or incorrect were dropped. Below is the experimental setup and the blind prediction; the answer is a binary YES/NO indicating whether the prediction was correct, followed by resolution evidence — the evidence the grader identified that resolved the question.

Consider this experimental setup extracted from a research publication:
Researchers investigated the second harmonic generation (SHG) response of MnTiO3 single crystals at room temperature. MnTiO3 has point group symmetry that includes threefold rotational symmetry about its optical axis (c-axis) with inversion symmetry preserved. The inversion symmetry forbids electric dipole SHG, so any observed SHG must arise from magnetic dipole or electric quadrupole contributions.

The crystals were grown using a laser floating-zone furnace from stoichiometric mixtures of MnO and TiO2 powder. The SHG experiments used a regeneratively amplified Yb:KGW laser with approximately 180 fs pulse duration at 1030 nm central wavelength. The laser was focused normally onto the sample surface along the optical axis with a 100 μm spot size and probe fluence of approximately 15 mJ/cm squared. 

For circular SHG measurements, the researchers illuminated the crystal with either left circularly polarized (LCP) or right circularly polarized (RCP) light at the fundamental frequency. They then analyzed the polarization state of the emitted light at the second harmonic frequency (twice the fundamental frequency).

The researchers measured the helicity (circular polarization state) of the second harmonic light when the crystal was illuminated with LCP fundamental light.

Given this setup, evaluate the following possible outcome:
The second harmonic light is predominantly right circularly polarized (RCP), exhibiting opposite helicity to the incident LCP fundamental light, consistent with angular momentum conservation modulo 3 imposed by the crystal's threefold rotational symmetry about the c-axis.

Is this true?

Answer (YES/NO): YES